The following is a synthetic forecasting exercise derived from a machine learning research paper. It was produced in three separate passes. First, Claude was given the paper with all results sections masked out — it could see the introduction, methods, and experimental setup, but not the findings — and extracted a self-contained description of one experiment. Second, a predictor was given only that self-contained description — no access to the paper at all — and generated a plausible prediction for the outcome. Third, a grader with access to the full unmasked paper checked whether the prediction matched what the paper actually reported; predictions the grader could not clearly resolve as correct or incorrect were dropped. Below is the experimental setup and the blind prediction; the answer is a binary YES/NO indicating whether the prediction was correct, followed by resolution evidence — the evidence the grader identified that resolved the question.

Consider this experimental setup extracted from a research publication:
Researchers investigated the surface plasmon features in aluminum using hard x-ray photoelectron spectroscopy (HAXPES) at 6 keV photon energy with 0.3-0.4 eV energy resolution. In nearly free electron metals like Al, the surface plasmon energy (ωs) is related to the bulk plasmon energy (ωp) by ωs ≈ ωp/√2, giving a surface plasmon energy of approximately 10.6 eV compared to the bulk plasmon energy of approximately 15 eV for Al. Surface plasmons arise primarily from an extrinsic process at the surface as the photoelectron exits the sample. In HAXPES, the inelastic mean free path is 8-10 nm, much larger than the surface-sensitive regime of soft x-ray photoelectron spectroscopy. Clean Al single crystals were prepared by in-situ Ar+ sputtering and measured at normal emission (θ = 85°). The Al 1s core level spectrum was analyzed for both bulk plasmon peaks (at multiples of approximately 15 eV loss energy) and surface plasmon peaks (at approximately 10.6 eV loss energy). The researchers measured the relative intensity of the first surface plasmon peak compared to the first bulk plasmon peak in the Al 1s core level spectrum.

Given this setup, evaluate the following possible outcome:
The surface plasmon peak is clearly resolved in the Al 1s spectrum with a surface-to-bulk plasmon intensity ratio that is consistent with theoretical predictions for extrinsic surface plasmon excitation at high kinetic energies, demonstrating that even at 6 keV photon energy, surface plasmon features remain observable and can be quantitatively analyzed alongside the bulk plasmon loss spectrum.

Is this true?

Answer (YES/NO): YES